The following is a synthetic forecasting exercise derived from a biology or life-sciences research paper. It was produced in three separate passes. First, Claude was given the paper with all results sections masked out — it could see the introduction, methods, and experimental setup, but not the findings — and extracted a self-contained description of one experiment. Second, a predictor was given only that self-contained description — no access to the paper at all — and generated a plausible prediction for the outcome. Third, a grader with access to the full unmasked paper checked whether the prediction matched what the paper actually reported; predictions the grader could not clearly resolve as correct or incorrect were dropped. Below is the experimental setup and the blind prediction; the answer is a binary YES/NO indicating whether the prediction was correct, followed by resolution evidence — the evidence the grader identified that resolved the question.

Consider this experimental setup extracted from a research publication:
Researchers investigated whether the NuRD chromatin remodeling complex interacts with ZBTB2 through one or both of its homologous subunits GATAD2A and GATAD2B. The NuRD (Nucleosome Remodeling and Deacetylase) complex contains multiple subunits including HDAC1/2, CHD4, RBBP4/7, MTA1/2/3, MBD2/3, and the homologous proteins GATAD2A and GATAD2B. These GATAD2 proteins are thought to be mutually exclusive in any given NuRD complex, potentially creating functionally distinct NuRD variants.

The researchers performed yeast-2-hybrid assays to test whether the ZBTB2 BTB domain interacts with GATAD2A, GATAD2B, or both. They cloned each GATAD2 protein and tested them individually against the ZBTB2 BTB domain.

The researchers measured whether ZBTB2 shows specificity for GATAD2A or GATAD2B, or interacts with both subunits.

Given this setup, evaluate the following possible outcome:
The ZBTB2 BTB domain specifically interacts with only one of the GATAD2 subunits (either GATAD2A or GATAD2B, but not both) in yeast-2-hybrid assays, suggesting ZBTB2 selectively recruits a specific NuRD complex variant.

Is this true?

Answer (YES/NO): NO